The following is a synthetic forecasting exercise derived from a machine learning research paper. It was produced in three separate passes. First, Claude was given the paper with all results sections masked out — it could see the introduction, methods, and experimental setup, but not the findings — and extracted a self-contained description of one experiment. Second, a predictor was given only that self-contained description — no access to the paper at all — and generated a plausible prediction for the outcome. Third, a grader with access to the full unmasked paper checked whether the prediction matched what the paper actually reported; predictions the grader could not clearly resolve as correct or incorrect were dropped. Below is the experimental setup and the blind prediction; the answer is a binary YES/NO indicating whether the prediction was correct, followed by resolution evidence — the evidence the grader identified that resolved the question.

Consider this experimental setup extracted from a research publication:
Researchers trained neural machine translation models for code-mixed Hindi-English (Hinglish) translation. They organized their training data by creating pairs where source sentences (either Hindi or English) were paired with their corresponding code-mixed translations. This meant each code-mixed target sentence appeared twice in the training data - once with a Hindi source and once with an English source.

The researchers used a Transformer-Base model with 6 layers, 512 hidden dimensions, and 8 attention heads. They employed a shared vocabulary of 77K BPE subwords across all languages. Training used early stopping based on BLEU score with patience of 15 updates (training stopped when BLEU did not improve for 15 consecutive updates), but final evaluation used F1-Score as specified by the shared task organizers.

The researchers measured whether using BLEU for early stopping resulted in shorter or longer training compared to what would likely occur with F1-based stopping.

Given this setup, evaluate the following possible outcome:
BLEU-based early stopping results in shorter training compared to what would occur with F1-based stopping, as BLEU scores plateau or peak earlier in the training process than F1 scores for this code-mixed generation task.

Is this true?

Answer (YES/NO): NO